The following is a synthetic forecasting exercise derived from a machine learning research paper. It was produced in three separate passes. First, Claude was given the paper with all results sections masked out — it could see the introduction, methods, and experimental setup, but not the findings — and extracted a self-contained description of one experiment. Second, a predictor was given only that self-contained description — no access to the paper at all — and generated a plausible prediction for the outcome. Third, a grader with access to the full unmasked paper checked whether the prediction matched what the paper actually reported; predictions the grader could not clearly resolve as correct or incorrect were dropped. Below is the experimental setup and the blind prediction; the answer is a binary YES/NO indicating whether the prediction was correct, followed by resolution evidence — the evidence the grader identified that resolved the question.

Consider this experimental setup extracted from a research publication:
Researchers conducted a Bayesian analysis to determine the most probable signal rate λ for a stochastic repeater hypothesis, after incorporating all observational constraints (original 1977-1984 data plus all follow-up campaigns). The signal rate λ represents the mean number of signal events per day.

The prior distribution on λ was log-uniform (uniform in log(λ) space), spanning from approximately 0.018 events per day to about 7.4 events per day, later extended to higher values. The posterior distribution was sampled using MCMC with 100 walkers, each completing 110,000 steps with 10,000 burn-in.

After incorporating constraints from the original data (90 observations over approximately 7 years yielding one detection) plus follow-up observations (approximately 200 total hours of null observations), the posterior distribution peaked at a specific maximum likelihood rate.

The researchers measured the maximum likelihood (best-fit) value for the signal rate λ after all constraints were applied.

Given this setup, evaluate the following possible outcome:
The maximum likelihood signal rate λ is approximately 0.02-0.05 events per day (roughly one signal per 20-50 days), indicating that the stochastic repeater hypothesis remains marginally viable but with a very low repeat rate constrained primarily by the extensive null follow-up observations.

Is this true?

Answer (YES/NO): NO